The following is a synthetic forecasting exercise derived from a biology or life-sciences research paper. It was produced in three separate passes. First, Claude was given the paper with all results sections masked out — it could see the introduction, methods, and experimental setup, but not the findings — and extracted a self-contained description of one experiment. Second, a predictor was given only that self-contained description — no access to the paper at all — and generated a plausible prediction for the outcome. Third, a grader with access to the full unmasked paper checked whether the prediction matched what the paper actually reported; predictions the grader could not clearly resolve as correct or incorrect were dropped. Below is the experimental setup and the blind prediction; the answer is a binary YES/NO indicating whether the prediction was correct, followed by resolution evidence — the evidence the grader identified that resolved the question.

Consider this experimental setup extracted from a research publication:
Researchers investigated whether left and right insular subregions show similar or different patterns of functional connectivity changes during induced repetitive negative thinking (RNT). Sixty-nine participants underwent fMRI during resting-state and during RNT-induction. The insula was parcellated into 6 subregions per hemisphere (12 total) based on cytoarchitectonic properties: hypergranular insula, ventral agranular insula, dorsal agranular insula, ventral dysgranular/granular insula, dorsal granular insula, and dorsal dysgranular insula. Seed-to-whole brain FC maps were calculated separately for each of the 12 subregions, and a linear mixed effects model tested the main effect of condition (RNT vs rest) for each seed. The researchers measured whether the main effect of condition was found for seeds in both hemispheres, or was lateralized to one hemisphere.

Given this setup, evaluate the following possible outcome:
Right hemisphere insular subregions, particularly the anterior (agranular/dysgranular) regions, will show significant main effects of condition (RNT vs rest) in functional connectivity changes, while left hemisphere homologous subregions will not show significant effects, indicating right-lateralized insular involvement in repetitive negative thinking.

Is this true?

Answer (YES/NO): NO